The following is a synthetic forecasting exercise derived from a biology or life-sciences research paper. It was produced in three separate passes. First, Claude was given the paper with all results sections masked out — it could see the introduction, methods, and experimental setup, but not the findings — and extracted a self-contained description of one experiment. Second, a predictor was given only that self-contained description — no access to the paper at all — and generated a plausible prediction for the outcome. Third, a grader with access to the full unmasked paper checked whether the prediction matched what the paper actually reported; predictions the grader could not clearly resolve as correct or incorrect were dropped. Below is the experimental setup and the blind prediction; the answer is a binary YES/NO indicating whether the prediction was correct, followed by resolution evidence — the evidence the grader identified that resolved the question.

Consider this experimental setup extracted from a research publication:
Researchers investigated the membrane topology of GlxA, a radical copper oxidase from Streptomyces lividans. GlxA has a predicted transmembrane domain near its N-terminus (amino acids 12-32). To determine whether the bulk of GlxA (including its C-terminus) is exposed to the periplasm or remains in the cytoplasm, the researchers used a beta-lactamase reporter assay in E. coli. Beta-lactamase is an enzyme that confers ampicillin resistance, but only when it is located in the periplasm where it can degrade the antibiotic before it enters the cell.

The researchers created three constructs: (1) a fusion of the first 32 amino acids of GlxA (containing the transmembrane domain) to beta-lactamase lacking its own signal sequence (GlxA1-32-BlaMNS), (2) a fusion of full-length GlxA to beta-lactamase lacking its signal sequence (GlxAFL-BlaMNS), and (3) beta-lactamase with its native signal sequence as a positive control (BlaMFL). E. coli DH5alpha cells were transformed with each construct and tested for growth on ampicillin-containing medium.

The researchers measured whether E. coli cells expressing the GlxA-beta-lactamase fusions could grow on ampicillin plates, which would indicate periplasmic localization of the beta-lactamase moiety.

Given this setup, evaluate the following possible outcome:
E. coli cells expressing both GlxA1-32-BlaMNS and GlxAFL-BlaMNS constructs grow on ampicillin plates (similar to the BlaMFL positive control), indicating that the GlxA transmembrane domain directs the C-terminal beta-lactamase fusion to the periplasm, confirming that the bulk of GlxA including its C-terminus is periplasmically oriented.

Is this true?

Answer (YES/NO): YES